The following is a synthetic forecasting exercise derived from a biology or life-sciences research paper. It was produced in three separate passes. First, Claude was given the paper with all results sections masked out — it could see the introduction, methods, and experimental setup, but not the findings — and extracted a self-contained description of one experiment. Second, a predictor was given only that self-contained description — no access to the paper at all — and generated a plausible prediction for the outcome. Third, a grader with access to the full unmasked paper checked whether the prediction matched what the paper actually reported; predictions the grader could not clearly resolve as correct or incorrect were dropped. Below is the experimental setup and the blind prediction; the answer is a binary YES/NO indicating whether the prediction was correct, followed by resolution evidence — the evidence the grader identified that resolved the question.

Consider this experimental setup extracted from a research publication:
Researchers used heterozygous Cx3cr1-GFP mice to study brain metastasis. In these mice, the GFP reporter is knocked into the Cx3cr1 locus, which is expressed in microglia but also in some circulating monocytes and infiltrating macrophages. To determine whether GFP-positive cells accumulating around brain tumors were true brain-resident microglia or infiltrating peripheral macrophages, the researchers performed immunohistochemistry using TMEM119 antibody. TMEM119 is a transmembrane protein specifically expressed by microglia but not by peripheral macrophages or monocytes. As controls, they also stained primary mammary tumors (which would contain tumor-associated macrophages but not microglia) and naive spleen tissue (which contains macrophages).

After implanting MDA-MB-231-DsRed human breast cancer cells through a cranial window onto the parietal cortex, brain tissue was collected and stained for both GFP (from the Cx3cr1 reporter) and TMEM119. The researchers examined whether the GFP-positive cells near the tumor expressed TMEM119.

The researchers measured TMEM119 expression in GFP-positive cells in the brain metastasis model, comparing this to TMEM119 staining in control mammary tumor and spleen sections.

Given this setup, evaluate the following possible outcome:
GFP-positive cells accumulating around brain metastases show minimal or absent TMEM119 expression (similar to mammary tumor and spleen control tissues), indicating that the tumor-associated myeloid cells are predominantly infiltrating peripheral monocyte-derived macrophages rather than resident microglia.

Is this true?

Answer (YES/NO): NO